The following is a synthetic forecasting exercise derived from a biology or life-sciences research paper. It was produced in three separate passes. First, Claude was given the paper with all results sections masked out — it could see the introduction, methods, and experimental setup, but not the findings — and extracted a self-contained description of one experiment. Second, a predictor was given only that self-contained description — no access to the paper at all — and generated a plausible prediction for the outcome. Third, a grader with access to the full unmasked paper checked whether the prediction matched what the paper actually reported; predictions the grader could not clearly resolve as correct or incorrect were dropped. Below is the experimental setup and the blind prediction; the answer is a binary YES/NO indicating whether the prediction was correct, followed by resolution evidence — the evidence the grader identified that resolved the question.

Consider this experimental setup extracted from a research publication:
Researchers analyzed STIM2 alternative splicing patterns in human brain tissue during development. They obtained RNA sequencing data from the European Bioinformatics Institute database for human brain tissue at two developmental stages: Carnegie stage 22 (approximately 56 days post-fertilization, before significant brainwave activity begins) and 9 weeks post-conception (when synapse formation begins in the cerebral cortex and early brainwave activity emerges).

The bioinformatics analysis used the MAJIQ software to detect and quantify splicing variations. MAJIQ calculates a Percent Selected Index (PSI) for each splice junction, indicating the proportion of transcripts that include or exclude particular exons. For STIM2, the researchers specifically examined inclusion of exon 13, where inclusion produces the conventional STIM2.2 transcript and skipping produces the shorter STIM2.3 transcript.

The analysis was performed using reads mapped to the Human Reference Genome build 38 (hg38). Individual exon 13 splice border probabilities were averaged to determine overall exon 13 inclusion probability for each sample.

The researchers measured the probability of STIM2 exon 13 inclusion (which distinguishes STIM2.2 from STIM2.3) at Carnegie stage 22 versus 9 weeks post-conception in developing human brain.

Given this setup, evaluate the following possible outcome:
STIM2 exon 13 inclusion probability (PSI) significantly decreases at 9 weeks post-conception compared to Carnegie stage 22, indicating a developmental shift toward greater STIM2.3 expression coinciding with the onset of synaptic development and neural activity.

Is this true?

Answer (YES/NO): NO